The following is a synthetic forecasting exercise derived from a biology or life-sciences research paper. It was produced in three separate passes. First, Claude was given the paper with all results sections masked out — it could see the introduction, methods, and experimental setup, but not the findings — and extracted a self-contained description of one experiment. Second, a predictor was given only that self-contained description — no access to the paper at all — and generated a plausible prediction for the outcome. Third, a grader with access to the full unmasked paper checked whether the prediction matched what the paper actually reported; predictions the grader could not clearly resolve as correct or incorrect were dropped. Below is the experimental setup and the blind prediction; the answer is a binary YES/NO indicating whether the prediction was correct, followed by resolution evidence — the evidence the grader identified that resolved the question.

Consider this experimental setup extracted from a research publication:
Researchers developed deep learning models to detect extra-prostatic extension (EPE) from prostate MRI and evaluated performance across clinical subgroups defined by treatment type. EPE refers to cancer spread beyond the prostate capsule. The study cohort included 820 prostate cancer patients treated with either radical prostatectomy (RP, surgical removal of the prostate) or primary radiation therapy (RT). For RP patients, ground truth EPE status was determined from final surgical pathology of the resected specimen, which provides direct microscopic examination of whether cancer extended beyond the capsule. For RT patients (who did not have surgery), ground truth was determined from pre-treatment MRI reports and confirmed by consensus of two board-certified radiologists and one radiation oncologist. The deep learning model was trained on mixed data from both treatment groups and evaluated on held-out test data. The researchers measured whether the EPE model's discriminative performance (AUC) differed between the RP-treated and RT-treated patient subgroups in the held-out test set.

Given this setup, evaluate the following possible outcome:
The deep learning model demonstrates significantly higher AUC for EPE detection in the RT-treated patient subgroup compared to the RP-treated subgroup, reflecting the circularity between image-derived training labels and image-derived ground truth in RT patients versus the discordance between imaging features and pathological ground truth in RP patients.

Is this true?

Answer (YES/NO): NO